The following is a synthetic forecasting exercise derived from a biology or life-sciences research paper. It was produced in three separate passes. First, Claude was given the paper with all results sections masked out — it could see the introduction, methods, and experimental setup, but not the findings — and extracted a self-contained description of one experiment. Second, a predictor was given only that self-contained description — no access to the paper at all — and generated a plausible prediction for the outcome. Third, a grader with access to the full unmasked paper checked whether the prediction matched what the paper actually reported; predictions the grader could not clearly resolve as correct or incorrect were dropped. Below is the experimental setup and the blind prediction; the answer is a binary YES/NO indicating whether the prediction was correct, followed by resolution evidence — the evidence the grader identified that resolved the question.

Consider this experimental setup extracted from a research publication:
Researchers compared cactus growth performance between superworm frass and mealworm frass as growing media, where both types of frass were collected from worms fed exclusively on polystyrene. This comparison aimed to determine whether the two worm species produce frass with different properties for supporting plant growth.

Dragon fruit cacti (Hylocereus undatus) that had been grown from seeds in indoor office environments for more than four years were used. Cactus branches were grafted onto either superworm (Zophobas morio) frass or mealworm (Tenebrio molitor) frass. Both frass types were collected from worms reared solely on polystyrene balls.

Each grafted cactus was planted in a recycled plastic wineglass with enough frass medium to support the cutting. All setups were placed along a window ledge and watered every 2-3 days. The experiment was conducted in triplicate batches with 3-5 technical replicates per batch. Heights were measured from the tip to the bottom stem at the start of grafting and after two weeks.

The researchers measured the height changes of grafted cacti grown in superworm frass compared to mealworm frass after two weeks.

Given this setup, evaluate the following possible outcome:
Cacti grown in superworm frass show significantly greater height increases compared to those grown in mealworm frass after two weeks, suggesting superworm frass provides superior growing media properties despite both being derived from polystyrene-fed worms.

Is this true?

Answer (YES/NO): YES